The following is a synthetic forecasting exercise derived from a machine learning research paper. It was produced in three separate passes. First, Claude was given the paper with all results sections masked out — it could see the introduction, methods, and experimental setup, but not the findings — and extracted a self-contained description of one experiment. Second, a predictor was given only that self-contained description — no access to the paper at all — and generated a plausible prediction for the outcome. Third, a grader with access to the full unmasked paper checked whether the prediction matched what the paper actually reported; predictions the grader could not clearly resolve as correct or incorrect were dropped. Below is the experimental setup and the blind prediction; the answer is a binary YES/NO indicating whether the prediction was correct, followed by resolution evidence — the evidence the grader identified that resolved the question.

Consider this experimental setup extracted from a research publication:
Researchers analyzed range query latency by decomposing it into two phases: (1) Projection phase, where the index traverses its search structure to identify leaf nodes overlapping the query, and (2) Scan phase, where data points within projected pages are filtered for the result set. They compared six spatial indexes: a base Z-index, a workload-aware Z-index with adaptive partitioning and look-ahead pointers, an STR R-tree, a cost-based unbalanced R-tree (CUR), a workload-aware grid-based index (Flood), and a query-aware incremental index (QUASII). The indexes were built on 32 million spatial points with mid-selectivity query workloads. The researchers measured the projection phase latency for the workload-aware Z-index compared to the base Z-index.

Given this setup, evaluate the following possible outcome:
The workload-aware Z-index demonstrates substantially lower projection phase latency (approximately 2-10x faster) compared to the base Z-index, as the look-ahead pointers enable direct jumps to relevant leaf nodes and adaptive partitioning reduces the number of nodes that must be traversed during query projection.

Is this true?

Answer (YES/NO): YES